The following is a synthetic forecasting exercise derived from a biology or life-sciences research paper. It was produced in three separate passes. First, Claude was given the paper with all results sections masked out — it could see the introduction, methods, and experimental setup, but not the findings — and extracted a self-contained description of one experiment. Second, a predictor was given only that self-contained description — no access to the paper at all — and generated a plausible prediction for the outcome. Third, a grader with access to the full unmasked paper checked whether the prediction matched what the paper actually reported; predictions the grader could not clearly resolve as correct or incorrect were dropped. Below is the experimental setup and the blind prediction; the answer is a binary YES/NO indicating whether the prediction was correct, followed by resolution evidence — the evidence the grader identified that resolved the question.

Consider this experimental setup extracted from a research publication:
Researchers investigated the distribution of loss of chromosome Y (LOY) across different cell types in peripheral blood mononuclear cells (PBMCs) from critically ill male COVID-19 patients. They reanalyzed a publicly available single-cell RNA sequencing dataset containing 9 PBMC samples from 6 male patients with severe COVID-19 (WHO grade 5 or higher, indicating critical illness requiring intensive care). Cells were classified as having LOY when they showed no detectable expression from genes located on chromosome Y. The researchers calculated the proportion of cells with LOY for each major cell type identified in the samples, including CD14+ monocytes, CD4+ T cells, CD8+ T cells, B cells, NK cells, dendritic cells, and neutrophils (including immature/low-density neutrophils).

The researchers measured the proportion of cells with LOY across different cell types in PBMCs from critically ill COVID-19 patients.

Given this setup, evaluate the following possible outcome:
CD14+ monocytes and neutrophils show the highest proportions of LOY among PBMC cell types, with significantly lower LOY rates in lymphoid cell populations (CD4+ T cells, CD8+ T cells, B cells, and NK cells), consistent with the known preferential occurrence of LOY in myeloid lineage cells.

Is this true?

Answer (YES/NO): YES